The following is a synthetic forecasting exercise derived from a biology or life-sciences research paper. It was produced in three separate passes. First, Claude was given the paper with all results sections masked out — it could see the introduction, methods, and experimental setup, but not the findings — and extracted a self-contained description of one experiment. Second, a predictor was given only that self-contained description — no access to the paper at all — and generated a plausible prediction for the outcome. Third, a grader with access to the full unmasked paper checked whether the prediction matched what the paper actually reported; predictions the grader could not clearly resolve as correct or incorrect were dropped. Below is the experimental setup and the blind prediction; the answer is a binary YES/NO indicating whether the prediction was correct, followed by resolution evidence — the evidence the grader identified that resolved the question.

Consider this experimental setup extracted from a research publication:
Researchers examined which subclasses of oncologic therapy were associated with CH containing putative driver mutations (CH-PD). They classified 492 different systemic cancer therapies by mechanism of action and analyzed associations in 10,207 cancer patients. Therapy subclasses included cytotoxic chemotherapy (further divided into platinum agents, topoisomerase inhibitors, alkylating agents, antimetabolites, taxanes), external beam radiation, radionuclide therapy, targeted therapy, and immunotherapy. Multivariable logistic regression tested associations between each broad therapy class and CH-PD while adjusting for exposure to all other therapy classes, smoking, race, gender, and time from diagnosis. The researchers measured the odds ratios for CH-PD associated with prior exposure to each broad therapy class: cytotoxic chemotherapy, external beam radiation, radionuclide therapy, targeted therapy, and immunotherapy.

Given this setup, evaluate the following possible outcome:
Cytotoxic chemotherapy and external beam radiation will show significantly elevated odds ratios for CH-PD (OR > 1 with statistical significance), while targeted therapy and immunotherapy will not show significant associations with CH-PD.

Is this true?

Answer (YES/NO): YES